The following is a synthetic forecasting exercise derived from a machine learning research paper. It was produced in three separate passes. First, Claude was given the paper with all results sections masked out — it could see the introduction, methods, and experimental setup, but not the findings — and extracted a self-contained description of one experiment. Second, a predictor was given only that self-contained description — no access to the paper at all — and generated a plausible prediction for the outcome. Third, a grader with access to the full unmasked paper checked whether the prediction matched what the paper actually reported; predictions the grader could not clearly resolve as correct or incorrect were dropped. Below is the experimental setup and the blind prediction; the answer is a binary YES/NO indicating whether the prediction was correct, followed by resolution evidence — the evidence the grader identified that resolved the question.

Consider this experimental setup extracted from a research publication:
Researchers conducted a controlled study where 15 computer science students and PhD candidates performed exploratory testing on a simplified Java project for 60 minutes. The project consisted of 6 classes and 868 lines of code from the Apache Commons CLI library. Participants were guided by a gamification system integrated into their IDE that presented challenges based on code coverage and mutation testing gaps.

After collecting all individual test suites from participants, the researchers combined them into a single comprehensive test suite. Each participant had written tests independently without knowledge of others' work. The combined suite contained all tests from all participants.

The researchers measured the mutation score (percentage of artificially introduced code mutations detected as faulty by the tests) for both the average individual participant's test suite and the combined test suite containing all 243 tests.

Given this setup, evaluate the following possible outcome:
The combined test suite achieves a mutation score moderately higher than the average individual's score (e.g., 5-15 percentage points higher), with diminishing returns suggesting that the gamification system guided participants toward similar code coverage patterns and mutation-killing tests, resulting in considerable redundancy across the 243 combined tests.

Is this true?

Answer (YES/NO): NO